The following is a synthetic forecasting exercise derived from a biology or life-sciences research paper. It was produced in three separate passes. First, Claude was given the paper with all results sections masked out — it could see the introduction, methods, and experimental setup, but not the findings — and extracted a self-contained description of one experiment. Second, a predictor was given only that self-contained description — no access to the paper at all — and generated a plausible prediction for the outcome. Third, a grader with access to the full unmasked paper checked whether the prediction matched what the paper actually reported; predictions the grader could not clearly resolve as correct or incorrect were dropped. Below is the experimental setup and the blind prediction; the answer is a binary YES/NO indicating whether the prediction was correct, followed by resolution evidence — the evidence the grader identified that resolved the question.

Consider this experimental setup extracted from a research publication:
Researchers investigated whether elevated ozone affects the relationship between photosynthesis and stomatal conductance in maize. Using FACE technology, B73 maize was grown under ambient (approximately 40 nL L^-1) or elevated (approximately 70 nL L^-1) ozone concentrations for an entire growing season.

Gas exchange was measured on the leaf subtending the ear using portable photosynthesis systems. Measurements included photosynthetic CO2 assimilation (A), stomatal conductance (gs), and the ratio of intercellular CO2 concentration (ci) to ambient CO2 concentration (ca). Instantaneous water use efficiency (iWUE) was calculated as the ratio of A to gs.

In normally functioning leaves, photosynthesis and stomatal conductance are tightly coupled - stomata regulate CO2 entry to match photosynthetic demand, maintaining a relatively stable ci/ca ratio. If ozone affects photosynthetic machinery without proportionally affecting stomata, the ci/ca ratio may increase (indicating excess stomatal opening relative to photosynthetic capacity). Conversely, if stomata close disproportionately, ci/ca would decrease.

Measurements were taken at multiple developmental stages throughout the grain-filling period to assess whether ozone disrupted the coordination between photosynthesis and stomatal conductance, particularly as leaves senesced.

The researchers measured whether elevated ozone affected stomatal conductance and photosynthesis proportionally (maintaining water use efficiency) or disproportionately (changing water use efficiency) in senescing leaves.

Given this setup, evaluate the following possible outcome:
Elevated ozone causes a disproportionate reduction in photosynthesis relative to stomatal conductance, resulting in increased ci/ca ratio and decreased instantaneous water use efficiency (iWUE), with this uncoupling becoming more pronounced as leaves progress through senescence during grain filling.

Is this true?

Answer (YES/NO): NO